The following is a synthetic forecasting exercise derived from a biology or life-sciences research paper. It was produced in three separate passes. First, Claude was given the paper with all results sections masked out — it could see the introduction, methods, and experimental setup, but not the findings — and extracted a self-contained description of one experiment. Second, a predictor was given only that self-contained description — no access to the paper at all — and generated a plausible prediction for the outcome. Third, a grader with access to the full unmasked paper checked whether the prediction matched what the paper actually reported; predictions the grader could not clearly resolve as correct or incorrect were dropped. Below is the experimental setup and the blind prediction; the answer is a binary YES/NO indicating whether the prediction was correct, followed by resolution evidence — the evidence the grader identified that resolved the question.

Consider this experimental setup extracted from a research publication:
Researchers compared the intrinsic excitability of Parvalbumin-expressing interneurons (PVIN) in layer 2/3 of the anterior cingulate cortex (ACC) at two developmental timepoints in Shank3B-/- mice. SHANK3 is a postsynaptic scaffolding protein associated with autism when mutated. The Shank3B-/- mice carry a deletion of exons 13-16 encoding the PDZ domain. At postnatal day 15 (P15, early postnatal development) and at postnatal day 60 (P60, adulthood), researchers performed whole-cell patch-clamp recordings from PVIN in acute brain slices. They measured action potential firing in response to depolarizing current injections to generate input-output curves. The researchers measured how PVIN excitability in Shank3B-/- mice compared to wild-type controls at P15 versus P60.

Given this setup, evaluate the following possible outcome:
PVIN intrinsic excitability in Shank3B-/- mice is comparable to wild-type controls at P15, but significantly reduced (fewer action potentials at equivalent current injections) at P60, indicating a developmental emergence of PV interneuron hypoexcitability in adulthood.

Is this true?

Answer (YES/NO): NO